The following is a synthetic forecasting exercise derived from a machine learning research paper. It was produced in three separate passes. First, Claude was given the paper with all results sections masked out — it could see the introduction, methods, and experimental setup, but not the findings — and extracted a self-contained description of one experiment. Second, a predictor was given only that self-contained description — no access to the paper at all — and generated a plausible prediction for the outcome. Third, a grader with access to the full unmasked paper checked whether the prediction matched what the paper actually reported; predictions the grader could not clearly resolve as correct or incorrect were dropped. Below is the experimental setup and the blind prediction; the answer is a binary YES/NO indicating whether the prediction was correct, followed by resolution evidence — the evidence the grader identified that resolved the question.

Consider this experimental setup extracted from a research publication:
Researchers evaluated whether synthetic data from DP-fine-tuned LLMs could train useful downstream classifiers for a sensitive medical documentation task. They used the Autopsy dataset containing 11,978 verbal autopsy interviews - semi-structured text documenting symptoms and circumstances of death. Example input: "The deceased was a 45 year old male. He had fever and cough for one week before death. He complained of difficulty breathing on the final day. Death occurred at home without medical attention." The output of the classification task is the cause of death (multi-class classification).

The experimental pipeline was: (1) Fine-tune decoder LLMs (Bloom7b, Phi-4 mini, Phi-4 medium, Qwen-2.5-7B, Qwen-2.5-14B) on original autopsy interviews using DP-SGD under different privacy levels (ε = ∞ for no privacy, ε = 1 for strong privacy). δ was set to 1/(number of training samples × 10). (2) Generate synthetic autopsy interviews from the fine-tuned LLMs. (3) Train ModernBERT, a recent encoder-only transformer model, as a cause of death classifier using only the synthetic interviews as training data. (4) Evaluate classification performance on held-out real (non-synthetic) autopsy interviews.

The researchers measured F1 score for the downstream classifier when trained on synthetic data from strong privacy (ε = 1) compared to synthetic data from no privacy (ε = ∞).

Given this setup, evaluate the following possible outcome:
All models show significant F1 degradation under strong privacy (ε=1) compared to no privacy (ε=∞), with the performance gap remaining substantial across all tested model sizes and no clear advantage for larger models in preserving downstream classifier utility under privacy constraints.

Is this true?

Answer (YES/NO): NO